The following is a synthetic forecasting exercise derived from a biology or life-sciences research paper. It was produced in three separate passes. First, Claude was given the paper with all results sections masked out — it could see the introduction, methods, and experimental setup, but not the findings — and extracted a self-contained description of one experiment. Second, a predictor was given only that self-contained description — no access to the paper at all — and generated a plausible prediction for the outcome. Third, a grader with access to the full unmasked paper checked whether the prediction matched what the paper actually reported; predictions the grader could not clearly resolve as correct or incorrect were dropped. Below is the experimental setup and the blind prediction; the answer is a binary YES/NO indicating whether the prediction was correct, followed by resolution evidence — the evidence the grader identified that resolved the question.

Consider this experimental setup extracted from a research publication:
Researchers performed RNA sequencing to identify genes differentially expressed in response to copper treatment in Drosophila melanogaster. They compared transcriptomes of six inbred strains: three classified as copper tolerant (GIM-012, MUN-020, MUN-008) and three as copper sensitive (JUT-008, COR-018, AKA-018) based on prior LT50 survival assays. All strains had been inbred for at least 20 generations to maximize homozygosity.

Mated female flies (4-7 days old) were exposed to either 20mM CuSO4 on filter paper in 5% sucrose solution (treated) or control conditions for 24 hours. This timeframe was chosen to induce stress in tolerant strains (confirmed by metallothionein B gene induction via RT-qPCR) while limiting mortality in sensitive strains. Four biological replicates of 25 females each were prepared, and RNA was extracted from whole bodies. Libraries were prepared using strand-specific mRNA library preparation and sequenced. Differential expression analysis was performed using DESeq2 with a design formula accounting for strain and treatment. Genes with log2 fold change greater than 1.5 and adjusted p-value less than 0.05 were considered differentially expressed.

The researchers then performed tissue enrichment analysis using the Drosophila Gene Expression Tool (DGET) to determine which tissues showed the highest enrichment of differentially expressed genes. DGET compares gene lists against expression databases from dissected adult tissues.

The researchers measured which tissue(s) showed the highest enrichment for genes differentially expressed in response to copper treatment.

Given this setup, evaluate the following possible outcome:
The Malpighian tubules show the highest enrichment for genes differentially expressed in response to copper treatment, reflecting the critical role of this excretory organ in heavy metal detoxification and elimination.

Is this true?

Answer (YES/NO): NO